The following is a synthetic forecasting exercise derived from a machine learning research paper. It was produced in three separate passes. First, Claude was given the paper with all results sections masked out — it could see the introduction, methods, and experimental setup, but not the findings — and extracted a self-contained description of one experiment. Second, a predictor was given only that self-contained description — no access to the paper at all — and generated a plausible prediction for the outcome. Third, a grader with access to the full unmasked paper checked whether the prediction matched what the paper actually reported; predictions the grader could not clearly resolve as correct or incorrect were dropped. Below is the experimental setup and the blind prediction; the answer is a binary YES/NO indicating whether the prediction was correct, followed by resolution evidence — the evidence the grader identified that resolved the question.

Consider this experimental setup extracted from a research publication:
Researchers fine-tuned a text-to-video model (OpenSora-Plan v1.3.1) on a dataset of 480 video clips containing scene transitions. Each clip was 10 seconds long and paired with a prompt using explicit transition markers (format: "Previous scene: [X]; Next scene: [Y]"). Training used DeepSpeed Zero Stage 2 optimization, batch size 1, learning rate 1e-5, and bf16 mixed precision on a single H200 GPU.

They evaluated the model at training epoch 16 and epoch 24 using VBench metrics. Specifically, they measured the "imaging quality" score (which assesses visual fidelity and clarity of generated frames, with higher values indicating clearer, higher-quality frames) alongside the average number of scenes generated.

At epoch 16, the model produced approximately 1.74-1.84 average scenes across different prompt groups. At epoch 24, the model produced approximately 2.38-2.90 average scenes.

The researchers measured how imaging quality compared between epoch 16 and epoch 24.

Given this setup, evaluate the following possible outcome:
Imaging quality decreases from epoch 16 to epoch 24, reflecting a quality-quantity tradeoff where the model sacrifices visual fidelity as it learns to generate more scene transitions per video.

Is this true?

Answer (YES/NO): NO